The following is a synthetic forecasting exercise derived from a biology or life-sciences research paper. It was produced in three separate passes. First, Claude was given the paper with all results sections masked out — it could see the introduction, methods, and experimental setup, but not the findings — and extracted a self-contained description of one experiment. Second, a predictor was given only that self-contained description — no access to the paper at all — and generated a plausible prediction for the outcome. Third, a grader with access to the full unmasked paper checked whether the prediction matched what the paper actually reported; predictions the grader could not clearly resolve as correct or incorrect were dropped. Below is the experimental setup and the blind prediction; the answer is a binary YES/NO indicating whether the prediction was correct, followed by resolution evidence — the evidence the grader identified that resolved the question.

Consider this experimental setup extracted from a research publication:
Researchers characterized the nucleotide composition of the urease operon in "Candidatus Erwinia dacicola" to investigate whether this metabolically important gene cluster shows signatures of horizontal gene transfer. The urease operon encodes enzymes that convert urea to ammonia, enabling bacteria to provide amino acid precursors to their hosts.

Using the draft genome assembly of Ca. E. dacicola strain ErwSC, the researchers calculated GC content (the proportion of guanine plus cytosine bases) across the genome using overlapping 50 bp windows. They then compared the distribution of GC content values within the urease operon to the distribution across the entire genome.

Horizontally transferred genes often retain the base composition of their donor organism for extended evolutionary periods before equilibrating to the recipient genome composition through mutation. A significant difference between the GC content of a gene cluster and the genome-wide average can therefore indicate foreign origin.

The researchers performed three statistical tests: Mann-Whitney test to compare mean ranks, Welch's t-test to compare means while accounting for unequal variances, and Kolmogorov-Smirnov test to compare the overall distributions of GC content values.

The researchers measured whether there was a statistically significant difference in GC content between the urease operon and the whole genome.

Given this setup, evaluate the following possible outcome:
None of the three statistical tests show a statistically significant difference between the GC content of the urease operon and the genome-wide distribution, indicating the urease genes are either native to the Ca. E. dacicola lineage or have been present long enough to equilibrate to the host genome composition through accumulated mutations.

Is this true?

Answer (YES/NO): NO